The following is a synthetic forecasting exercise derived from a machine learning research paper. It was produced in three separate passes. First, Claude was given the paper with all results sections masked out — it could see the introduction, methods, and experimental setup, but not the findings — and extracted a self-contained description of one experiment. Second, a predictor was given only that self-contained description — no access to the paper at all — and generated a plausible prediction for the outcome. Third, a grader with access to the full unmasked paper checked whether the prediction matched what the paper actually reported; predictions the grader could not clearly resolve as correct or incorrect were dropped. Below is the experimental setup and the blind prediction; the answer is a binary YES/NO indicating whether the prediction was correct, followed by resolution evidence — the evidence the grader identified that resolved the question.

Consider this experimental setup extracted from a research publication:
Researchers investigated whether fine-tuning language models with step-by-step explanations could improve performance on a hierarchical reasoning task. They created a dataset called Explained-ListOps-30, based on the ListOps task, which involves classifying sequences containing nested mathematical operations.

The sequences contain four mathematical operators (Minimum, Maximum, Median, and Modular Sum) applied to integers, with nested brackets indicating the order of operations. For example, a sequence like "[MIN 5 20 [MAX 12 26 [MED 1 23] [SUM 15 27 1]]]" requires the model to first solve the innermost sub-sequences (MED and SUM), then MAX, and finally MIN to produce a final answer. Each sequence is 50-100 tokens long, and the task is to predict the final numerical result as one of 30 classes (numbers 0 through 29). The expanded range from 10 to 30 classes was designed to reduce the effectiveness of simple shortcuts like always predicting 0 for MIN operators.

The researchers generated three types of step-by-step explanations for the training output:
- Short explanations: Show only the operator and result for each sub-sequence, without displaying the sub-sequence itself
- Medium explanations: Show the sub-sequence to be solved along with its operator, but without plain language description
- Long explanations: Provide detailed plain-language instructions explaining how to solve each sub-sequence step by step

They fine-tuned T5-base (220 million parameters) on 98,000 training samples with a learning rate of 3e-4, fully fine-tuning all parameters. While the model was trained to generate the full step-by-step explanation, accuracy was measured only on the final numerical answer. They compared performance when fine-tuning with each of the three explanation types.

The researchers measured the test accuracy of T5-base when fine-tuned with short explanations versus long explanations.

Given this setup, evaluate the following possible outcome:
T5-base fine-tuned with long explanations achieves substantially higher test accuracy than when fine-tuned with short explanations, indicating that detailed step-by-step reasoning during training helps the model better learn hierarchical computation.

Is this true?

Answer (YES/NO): NO